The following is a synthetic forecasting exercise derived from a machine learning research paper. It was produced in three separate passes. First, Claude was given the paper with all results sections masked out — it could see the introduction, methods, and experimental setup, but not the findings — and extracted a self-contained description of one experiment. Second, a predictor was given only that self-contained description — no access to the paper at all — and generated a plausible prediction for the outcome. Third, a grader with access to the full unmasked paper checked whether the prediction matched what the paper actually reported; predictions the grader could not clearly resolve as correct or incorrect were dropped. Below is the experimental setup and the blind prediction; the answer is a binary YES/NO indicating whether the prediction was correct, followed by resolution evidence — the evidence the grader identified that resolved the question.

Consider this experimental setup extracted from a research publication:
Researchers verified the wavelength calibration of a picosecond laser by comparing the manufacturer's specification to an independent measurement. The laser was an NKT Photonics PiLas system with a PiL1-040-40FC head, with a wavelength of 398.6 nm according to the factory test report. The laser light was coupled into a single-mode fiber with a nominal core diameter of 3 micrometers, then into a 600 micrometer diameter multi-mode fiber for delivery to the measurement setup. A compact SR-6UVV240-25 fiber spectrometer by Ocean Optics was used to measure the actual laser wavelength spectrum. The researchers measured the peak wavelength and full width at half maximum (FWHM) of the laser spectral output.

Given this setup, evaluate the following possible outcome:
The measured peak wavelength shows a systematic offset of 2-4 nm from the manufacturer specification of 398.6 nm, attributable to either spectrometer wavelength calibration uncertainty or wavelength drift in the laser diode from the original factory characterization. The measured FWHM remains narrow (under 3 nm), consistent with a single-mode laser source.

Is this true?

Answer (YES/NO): NO